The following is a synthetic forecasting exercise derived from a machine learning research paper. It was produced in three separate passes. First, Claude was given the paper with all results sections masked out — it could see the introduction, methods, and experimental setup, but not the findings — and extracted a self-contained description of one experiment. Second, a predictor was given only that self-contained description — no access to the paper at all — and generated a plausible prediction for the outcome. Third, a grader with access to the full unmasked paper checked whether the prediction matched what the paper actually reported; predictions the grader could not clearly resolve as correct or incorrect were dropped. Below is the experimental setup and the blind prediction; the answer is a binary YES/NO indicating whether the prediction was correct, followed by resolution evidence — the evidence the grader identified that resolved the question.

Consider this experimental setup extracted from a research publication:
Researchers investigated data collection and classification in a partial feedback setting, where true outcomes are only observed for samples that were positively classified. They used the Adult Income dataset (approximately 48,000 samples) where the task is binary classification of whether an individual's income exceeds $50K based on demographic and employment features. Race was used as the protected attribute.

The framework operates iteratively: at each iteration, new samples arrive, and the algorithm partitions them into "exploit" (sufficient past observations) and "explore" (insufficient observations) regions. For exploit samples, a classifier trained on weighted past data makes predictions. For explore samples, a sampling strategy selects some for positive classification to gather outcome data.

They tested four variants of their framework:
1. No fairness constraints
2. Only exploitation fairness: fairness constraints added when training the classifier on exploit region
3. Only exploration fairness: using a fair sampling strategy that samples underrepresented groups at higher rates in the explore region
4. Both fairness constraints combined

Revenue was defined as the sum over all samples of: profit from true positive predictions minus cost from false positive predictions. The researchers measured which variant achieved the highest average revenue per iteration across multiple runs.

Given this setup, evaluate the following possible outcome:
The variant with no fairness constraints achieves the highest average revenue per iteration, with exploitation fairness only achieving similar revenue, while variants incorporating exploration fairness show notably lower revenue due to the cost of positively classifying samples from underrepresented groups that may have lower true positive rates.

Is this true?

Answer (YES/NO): NO